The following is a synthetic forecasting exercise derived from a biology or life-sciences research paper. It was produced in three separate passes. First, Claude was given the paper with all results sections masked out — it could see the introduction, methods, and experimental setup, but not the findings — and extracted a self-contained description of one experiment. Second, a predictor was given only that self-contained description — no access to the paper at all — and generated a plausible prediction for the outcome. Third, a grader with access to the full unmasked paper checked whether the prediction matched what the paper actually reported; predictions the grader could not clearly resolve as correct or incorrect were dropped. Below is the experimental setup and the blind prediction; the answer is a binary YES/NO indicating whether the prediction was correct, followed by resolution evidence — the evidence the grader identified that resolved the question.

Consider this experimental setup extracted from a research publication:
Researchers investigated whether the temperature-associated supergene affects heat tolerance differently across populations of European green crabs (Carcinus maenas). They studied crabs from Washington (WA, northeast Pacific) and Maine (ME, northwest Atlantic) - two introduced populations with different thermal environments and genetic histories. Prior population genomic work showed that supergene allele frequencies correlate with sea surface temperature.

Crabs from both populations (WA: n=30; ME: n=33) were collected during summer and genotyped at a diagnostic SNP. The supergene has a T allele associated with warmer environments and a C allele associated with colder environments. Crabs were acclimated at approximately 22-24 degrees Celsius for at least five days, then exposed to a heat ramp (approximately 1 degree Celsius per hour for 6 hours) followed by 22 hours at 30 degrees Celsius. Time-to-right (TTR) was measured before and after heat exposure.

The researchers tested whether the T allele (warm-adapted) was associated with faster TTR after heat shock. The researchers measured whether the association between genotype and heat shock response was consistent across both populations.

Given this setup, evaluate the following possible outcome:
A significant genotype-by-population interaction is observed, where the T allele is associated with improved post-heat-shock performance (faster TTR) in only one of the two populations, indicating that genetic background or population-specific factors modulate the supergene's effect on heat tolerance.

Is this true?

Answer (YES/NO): NO